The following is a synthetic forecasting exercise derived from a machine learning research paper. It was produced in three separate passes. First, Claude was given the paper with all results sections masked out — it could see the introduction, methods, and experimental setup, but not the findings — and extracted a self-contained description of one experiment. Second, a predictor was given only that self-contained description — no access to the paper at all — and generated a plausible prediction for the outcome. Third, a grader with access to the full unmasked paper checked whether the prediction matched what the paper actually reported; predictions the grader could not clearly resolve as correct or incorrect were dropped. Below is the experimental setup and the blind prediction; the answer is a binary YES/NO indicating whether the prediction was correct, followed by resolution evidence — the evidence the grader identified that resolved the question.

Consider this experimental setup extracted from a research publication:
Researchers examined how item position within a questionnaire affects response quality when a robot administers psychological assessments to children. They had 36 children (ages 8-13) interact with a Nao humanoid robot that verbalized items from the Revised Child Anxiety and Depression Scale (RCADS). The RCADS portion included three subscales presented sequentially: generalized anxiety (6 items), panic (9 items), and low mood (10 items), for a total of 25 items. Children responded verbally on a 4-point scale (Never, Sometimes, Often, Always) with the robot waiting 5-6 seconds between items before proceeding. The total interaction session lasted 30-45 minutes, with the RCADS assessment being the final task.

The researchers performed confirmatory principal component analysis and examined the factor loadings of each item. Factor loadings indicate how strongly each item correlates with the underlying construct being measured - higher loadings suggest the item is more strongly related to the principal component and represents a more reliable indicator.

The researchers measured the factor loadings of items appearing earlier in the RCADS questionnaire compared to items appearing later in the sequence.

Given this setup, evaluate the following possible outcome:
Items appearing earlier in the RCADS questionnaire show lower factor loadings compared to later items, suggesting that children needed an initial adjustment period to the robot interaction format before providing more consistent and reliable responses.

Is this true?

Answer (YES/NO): NO